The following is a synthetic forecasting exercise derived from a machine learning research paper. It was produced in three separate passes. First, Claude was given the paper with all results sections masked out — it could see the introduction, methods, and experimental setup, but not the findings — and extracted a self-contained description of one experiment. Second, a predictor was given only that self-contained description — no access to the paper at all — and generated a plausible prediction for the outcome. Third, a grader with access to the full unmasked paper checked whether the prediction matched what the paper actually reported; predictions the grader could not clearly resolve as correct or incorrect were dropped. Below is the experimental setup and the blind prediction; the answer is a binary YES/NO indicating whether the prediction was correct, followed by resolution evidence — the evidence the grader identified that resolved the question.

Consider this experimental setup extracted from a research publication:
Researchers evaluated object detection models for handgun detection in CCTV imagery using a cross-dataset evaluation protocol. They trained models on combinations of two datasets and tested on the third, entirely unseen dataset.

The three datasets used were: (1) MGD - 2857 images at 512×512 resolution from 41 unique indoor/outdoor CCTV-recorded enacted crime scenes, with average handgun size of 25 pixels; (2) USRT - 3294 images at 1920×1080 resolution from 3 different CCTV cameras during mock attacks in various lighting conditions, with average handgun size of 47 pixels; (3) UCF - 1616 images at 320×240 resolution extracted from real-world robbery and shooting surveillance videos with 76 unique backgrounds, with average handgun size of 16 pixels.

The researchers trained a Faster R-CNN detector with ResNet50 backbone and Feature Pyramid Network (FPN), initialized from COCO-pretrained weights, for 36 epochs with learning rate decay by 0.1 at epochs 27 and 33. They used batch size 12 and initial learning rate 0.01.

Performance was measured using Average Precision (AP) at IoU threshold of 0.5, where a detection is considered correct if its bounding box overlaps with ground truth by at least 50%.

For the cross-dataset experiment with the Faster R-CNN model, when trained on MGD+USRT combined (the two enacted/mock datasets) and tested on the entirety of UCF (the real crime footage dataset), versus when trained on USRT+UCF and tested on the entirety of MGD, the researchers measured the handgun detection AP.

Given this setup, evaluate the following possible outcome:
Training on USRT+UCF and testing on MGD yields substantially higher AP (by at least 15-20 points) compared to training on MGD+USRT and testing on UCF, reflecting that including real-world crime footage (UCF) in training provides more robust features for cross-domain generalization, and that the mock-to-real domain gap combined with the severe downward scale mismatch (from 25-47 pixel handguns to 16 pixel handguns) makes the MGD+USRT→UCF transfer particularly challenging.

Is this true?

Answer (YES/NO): YES